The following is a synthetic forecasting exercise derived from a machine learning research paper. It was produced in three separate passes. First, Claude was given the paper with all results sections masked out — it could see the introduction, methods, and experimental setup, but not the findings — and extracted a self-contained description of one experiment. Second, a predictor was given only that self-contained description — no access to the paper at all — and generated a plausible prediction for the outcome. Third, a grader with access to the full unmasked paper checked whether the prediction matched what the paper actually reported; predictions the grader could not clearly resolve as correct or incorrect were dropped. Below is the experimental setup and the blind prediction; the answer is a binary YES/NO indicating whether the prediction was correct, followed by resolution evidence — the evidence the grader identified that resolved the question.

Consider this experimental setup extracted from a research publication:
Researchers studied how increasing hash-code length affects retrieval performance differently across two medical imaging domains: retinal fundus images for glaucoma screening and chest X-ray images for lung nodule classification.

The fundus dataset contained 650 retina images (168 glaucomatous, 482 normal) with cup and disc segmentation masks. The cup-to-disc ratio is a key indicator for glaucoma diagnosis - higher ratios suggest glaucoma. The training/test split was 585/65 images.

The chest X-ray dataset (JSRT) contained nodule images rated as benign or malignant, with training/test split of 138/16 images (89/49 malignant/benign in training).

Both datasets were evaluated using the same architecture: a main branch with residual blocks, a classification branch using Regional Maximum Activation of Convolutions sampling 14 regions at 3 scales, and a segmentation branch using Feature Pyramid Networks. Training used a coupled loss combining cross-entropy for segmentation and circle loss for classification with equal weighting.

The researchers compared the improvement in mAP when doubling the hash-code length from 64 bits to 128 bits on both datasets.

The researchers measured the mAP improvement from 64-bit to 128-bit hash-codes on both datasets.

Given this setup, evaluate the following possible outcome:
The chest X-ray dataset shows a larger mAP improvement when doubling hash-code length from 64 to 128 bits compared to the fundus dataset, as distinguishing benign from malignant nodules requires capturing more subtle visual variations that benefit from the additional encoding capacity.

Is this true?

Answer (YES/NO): YES